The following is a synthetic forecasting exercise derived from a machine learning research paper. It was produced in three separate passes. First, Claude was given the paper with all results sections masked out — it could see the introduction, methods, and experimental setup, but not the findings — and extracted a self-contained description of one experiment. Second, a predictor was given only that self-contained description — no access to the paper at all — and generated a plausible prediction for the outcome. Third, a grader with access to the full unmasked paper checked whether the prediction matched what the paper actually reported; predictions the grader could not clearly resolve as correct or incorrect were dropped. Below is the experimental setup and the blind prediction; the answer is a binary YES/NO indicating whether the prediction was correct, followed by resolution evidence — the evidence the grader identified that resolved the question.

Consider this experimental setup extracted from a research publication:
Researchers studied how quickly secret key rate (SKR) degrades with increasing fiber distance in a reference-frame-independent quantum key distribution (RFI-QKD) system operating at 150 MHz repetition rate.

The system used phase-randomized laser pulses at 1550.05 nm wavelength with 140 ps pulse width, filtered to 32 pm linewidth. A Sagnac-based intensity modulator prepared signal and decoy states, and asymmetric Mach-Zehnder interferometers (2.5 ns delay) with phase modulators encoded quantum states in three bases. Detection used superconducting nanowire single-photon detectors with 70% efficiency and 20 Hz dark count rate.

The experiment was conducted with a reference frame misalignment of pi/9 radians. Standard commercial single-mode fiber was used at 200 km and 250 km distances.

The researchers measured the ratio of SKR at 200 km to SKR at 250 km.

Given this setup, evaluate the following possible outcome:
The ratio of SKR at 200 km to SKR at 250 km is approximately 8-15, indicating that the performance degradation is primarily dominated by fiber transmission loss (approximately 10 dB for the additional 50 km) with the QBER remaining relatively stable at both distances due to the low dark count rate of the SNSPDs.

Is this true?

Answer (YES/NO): NO